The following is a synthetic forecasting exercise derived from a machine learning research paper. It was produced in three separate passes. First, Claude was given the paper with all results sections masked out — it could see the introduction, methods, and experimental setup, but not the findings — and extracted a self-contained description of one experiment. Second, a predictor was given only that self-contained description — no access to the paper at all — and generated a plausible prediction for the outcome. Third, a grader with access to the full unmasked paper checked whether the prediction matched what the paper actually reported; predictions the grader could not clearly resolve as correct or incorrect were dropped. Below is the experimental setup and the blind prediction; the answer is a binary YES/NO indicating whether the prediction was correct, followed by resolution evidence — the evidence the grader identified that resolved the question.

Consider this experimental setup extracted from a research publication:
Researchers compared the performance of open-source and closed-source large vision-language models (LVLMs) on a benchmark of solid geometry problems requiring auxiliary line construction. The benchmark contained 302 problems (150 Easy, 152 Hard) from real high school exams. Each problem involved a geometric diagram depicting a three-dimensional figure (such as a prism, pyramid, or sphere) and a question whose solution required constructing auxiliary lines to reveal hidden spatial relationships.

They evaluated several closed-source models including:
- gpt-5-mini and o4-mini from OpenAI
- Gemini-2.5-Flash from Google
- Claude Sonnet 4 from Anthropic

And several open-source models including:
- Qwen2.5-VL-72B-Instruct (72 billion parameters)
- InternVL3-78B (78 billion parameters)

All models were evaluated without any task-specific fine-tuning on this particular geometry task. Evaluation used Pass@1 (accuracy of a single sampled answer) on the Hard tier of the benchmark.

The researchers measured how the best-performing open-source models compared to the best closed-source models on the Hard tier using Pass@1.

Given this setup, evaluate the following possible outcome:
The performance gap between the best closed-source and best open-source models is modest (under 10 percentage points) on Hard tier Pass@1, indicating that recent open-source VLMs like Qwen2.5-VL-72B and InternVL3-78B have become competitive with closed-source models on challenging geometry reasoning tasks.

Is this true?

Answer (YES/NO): NO